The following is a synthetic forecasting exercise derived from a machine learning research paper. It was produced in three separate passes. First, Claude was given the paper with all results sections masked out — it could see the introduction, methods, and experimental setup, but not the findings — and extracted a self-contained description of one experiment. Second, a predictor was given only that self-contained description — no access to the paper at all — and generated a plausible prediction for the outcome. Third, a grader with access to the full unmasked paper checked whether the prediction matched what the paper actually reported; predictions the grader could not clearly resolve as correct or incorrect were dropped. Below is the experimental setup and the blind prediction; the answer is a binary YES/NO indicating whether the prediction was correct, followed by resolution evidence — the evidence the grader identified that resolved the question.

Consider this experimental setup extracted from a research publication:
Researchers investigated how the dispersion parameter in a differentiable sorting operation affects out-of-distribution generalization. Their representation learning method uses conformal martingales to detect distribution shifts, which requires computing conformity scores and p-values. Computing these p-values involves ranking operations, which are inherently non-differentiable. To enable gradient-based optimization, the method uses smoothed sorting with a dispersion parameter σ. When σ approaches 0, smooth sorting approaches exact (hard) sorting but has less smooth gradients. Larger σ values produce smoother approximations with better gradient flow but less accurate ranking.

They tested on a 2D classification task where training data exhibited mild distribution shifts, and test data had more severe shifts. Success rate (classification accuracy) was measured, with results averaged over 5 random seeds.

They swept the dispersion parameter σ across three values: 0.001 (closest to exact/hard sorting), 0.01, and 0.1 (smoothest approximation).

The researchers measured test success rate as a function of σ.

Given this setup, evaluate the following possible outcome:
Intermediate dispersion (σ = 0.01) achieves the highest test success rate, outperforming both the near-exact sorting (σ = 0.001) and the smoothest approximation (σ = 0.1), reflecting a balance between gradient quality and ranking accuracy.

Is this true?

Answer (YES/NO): NO